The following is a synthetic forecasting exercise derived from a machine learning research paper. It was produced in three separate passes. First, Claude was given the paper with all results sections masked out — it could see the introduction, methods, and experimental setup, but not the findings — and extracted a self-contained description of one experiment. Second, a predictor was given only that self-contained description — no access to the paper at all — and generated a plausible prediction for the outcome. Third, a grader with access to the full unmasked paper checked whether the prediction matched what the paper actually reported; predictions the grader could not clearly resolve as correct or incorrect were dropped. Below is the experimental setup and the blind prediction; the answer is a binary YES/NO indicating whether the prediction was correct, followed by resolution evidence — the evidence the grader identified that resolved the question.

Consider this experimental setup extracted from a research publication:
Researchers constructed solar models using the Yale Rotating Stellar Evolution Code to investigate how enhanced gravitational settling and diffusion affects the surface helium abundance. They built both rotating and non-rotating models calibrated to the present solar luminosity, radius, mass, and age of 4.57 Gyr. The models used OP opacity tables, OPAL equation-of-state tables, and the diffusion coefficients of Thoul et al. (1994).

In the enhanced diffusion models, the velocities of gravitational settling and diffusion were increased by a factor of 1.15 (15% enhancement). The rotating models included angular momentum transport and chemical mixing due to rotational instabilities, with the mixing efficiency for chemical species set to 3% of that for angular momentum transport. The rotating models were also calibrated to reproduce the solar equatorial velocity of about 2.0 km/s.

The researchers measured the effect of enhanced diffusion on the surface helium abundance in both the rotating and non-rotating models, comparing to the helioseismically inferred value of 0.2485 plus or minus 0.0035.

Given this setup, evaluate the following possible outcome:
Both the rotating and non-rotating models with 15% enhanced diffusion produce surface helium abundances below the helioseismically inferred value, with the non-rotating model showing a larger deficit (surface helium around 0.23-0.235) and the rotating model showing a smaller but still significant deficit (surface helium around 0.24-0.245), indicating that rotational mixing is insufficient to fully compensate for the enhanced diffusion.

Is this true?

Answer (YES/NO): NO